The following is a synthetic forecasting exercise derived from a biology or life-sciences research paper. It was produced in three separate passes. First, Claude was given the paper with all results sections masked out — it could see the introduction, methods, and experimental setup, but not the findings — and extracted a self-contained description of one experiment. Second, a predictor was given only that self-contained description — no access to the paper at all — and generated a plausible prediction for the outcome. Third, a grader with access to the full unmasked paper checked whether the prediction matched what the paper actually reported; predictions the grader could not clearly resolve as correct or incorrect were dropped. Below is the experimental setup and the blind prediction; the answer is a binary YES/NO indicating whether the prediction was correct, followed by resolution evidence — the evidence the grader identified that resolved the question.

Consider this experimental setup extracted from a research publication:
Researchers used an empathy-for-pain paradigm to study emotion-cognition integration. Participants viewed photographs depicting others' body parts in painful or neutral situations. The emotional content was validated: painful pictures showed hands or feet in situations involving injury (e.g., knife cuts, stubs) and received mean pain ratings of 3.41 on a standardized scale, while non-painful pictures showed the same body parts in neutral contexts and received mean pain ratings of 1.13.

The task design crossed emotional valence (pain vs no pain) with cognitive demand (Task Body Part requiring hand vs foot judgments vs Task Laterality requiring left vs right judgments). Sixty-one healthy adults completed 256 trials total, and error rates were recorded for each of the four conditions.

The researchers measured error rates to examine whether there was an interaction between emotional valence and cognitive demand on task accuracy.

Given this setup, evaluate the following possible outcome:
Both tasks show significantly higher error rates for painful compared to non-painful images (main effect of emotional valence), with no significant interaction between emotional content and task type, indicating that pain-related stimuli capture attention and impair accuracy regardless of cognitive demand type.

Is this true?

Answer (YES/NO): NO